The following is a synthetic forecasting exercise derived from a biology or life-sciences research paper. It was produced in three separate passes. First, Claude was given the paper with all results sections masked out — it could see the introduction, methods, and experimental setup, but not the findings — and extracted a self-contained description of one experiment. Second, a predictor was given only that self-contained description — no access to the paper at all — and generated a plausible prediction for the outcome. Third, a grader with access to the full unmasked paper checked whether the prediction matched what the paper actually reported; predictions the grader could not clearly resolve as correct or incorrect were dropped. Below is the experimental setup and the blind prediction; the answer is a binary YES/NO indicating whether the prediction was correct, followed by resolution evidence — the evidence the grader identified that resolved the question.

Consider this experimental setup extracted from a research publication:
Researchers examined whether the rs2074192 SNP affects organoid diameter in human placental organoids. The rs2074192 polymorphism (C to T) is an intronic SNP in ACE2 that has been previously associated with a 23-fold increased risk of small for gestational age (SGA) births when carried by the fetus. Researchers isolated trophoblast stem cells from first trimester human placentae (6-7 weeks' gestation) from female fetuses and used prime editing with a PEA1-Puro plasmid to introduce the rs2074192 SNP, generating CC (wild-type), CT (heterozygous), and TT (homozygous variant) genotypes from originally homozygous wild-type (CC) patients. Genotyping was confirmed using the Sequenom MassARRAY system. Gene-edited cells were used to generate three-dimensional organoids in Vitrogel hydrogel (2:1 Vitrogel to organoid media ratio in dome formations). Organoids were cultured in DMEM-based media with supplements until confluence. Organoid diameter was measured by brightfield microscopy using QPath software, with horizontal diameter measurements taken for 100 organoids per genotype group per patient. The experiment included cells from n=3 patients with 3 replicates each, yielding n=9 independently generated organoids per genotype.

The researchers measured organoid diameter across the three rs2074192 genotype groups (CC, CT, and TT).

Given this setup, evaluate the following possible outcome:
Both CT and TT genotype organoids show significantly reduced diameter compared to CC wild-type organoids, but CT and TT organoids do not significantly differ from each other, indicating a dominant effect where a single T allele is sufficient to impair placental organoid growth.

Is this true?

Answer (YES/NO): NO